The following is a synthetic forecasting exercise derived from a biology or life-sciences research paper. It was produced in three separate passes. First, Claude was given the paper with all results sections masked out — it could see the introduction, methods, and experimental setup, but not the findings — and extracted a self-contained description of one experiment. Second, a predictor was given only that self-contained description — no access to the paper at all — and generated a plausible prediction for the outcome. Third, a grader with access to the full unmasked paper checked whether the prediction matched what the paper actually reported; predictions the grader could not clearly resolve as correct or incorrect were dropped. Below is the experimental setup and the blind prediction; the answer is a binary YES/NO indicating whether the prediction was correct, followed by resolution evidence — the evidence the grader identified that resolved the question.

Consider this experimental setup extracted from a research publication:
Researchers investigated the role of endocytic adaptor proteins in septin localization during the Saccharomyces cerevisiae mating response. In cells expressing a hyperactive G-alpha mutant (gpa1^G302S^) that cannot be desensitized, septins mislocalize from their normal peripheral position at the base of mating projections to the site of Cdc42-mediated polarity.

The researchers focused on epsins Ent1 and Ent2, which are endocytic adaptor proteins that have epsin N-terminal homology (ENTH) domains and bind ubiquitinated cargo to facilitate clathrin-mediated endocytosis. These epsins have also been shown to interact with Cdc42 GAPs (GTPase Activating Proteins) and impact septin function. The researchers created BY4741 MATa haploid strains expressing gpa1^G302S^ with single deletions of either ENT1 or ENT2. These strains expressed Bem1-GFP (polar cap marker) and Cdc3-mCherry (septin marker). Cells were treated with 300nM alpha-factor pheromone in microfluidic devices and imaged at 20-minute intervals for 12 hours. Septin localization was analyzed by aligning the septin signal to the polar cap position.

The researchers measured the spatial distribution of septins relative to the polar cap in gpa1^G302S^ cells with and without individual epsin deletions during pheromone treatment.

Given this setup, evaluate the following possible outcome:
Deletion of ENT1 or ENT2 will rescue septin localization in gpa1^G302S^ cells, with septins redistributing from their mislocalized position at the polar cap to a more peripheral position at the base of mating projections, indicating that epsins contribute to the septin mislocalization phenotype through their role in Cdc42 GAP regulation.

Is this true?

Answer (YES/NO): YES